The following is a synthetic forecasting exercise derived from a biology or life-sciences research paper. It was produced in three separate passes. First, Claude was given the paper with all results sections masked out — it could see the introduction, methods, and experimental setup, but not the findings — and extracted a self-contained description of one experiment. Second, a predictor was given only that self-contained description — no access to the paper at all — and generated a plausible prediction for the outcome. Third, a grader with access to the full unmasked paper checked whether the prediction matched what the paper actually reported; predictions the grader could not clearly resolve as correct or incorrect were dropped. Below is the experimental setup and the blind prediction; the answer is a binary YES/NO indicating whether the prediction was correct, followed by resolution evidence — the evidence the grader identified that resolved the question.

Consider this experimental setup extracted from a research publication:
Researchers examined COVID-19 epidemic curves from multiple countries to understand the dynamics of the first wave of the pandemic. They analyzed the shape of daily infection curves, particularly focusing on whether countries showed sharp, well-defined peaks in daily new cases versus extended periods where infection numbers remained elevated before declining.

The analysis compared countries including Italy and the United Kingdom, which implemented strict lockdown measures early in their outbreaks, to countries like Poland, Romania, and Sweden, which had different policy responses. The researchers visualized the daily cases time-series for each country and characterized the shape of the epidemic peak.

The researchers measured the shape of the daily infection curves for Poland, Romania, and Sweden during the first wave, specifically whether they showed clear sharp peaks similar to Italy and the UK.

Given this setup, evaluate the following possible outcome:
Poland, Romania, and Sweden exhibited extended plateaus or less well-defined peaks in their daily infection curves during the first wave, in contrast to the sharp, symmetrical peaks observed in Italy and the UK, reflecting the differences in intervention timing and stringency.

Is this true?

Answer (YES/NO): NO